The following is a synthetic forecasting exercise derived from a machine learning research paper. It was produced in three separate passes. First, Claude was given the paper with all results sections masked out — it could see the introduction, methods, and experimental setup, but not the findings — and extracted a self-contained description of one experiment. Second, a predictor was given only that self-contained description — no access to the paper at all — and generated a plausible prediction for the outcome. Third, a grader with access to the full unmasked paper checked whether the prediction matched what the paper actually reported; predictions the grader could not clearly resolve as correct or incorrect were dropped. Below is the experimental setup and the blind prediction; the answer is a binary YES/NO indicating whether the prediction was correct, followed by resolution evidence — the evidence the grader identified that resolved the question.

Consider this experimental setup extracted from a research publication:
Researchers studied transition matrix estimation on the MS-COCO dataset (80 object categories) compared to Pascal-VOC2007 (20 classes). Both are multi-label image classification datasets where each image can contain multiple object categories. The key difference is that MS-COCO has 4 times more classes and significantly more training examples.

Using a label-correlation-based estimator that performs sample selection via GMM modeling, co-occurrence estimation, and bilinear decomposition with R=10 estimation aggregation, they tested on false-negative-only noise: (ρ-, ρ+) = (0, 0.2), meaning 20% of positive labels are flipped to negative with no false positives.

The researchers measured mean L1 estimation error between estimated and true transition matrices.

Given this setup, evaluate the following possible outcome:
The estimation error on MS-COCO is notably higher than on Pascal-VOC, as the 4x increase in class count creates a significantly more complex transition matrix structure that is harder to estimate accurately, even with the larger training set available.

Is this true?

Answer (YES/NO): YES